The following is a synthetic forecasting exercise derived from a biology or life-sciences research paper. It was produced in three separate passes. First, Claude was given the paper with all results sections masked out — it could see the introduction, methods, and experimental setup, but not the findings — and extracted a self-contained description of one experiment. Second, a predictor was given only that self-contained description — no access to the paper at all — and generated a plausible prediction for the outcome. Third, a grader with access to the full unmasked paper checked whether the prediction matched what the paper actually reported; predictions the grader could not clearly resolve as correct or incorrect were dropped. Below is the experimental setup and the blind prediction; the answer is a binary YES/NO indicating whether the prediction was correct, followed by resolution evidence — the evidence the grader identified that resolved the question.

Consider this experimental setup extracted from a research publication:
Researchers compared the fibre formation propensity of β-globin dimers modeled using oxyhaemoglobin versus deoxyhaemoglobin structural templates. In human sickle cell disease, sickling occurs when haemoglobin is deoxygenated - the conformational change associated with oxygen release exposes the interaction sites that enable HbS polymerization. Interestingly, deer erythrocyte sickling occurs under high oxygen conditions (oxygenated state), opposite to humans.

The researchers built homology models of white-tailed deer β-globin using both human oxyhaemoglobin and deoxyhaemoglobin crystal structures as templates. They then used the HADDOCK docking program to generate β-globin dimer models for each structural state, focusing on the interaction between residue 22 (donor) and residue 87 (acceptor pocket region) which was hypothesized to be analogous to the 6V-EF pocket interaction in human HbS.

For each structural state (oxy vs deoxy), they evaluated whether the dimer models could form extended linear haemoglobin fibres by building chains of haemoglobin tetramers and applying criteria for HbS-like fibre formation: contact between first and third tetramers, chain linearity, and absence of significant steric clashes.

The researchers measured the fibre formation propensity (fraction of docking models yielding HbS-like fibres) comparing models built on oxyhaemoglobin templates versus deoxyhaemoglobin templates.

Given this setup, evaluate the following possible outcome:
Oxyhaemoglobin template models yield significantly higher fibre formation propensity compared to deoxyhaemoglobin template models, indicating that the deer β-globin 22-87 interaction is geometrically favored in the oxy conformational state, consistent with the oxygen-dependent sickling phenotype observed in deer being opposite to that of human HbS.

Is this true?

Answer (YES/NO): YES